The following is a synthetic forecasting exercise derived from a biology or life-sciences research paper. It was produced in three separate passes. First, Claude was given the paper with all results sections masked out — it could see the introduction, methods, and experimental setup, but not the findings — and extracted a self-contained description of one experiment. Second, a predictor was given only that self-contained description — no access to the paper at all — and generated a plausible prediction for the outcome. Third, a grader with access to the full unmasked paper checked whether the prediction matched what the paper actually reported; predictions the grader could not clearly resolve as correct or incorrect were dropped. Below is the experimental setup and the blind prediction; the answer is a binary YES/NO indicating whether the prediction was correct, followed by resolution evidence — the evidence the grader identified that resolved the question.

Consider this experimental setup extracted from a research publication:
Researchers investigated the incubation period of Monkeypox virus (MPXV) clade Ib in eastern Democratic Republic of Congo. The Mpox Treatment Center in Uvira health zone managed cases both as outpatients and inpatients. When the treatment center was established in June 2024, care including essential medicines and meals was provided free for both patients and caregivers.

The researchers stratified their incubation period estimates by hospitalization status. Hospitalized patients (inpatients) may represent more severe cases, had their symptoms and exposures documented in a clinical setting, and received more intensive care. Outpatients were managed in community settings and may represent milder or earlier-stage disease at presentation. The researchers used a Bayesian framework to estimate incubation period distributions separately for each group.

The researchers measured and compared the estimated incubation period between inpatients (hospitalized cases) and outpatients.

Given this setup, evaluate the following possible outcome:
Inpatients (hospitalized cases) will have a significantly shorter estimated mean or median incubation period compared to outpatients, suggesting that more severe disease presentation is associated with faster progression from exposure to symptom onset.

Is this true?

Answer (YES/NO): NO